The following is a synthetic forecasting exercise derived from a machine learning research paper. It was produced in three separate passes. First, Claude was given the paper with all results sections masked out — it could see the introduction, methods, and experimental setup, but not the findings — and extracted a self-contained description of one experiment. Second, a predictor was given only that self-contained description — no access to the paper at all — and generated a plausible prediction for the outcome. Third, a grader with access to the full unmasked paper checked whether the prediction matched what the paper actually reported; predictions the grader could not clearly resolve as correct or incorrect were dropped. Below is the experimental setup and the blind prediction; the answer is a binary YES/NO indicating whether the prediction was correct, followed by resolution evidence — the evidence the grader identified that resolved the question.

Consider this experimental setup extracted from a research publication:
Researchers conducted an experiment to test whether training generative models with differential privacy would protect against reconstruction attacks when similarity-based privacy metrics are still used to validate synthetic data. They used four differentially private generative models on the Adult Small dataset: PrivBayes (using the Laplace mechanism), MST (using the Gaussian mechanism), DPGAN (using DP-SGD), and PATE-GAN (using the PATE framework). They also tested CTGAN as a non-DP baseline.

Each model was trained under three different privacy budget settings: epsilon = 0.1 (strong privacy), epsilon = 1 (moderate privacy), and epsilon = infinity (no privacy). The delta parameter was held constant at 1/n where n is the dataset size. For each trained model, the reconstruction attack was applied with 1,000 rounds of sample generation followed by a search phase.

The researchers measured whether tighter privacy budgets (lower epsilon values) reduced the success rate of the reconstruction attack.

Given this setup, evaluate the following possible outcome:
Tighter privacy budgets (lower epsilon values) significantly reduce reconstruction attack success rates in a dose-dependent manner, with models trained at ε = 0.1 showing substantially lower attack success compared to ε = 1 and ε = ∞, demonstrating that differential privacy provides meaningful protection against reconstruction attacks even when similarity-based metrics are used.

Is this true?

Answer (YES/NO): NO